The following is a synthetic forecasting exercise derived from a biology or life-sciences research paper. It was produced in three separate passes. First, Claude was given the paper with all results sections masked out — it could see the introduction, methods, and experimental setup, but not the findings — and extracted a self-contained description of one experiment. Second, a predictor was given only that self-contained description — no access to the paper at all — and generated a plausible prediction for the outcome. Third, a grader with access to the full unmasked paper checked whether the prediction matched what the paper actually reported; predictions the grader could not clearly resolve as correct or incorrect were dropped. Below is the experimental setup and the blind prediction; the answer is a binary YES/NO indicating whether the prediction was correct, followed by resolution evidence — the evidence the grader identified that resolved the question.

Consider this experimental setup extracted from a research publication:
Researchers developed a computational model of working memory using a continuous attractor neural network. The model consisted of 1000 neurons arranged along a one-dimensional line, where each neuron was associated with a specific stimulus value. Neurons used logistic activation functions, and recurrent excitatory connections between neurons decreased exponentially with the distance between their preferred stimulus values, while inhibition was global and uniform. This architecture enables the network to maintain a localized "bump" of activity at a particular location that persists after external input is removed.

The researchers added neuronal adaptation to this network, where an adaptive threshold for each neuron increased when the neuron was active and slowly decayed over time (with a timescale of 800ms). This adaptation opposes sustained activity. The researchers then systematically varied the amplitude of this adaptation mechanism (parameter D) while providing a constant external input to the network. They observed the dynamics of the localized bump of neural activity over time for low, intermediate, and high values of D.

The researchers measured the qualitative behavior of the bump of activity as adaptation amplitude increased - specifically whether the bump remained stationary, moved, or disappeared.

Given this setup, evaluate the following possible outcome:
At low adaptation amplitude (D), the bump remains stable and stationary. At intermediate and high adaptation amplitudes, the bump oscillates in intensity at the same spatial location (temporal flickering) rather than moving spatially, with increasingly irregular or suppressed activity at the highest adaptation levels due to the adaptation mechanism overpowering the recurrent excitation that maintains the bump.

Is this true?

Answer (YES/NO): NO